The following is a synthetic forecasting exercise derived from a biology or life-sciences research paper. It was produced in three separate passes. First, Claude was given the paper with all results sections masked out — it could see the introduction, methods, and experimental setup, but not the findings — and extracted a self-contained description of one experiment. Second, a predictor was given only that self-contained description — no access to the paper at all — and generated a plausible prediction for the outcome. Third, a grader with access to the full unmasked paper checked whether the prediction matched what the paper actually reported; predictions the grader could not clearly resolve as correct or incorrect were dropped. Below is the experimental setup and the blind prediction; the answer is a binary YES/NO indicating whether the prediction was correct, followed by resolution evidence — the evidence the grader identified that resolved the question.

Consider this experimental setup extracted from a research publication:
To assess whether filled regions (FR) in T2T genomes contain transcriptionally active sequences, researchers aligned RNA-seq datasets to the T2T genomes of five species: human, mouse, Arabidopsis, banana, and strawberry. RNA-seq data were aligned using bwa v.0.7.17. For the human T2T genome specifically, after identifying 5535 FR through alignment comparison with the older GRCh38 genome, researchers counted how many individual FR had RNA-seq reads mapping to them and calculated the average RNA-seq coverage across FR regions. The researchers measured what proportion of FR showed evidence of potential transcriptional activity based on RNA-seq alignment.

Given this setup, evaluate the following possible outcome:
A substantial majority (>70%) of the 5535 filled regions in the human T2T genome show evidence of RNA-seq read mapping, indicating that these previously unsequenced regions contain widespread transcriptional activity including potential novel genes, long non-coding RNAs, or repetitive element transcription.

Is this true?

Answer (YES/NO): NO